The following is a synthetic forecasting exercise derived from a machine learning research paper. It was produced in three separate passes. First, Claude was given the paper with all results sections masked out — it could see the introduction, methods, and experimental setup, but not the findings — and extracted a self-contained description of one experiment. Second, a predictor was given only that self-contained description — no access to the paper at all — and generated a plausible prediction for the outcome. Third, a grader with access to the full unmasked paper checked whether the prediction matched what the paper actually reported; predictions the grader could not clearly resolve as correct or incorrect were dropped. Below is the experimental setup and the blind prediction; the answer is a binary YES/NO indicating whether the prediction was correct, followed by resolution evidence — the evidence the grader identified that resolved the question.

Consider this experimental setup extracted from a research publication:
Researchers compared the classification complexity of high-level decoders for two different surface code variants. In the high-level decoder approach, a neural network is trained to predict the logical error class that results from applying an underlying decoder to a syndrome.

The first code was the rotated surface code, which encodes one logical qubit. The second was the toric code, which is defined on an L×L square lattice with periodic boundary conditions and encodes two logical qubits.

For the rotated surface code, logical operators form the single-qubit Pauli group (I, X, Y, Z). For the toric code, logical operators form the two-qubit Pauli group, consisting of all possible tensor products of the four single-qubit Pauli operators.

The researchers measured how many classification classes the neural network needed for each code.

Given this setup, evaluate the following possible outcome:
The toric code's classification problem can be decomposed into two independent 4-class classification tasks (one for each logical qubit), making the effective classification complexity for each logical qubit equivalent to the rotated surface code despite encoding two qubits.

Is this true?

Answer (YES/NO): NO